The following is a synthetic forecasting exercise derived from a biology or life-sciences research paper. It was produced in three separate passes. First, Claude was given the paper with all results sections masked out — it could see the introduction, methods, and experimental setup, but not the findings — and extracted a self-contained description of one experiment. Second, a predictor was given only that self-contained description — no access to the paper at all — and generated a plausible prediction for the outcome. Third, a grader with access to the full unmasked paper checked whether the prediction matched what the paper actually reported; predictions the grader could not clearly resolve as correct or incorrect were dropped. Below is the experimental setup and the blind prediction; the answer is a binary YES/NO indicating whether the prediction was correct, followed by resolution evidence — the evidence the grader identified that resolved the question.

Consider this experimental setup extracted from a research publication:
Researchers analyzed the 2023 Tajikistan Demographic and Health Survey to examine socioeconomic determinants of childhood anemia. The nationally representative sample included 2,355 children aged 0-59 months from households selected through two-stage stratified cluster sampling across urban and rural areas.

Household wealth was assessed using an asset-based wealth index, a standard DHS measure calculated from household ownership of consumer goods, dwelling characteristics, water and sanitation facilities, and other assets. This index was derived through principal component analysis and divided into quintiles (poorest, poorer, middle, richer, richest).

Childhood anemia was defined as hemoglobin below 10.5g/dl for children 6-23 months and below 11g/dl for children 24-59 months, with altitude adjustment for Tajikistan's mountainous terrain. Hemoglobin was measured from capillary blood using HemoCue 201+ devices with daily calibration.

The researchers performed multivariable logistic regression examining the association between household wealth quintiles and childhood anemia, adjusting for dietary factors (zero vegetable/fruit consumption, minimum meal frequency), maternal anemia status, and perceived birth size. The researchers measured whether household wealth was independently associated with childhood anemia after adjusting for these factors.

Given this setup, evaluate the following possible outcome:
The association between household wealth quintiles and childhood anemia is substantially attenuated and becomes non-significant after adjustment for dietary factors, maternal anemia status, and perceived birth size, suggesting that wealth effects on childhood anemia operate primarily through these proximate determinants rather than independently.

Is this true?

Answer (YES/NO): NO